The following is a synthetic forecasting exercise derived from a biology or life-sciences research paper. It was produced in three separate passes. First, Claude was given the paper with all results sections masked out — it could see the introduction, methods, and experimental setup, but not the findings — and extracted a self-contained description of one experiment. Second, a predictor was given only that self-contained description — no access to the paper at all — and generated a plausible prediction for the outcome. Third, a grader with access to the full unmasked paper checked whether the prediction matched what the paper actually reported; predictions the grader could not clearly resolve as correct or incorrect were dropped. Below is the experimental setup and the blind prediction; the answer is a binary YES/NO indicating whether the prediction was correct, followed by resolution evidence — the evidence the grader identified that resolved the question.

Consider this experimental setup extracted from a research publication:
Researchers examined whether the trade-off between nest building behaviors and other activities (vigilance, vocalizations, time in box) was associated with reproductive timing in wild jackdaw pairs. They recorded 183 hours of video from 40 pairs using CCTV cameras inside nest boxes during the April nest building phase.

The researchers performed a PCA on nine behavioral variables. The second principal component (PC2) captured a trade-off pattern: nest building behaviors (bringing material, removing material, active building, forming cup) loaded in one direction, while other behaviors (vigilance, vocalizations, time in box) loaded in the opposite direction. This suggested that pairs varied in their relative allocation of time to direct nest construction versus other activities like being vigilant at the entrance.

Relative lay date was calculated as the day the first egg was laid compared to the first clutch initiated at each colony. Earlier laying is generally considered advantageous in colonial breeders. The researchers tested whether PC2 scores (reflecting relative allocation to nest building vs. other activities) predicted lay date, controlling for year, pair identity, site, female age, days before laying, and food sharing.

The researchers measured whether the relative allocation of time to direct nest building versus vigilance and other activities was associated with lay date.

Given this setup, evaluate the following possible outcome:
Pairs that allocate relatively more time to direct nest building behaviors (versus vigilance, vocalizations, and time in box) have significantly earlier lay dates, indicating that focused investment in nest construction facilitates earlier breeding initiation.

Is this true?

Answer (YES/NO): NO